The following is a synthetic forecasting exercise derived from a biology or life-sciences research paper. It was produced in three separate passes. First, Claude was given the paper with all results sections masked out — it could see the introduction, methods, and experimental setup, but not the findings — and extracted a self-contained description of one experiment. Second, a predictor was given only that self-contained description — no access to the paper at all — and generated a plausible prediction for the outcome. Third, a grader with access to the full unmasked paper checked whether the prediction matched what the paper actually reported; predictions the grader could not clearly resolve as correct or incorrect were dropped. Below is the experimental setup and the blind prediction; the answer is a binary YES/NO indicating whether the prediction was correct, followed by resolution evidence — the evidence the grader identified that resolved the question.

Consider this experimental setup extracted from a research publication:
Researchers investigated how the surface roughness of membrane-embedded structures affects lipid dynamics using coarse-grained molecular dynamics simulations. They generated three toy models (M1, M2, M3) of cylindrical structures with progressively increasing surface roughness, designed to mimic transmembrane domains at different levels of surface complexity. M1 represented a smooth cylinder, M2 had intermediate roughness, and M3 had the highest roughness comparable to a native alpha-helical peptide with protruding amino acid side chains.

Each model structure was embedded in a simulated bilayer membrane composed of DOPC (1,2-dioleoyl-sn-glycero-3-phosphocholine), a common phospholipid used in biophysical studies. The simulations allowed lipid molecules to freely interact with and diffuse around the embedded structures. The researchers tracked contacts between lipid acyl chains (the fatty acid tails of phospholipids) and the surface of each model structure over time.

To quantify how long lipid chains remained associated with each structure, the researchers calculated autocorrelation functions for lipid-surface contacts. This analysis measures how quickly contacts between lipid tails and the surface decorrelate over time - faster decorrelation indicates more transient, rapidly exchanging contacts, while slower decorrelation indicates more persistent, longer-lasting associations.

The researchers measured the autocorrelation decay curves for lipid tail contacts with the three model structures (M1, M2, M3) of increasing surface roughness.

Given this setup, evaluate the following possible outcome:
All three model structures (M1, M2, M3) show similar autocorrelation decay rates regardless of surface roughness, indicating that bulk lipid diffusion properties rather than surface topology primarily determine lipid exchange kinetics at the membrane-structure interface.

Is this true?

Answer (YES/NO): NO